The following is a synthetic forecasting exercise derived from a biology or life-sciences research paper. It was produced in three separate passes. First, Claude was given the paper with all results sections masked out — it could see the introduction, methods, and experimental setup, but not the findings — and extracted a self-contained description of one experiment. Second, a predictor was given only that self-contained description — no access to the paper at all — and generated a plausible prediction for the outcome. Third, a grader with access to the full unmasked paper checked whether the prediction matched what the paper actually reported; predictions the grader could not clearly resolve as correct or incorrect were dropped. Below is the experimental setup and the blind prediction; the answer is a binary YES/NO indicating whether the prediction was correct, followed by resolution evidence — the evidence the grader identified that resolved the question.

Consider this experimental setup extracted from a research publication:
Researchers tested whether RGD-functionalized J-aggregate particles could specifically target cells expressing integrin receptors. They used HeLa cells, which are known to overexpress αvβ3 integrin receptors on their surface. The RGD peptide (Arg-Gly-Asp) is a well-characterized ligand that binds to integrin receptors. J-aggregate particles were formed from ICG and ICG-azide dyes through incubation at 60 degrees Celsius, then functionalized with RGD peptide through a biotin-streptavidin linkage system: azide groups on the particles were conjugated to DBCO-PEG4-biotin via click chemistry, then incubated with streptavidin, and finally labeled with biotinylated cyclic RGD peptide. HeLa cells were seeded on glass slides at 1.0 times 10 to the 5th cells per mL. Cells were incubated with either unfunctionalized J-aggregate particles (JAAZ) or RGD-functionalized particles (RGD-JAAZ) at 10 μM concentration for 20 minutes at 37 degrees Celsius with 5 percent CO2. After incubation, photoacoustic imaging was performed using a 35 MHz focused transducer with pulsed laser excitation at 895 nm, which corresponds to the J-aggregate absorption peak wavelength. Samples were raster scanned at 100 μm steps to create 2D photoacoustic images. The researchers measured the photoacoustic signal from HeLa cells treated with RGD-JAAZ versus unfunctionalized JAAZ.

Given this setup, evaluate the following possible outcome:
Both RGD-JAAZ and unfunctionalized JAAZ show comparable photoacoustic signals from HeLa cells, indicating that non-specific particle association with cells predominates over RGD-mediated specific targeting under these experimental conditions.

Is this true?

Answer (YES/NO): NO